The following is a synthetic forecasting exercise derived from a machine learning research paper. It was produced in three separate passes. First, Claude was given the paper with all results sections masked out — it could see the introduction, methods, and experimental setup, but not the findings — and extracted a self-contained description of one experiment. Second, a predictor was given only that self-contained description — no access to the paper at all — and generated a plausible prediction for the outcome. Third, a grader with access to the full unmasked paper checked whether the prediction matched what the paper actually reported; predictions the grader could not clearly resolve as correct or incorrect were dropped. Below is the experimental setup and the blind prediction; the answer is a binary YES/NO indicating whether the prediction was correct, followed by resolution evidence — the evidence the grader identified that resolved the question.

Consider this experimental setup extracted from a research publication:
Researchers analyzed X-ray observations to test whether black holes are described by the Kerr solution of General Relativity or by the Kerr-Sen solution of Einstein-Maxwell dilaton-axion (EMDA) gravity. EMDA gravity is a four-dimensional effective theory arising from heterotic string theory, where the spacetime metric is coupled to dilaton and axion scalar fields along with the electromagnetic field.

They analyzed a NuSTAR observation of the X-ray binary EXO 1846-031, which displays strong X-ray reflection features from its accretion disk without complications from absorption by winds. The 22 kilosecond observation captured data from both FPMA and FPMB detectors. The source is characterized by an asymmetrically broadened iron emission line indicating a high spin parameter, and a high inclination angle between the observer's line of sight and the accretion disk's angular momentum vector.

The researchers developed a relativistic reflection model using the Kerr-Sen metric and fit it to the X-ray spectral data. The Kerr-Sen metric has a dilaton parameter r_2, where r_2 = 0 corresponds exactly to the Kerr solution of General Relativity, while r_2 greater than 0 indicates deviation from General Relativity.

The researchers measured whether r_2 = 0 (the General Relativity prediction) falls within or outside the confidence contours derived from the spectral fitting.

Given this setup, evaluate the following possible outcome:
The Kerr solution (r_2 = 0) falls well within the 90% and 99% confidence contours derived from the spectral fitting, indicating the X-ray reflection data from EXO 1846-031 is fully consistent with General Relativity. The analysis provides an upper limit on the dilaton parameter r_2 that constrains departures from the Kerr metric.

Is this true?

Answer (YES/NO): YES